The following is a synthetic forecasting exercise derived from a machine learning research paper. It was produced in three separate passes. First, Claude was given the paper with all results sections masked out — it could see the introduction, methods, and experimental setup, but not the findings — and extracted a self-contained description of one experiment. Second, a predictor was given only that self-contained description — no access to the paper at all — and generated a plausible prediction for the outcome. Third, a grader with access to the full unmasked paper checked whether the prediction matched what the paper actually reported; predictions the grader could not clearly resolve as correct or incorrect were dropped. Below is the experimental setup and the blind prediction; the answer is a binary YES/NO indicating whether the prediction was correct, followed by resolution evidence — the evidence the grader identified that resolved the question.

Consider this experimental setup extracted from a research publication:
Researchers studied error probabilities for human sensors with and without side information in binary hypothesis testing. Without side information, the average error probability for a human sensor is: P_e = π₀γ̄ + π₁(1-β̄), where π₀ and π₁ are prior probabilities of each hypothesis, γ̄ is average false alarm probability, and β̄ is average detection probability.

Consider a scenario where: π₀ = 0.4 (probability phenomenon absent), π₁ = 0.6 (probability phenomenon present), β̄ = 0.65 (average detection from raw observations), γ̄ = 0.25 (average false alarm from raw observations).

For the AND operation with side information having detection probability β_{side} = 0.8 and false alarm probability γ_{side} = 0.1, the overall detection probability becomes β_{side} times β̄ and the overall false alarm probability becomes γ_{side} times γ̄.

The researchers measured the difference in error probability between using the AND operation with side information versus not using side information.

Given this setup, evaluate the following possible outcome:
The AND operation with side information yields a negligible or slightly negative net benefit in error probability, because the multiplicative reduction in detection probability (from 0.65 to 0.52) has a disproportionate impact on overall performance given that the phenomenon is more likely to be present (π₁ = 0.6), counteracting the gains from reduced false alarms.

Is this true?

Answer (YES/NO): NO